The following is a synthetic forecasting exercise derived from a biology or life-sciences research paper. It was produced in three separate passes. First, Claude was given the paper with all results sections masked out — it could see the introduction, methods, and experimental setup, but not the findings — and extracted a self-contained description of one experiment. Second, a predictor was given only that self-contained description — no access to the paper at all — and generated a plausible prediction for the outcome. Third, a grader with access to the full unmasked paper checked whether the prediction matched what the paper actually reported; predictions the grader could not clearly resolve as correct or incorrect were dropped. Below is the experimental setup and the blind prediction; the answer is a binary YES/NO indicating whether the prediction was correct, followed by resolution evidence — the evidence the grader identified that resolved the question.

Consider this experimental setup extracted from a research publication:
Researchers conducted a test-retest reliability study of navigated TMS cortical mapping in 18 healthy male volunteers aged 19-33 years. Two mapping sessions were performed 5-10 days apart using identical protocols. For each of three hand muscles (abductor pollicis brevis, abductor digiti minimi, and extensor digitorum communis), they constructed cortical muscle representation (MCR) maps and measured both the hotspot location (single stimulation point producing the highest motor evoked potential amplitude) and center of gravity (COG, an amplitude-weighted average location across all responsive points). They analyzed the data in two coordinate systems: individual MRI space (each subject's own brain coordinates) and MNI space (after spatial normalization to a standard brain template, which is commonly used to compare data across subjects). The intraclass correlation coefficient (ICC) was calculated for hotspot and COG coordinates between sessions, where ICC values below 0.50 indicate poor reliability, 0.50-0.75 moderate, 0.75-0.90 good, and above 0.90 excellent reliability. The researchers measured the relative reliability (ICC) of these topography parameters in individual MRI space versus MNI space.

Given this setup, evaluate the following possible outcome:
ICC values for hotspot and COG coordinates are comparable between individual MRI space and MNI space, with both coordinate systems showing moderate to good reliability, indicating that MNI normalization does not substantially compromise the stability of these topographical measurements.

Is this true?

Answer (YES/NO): NO